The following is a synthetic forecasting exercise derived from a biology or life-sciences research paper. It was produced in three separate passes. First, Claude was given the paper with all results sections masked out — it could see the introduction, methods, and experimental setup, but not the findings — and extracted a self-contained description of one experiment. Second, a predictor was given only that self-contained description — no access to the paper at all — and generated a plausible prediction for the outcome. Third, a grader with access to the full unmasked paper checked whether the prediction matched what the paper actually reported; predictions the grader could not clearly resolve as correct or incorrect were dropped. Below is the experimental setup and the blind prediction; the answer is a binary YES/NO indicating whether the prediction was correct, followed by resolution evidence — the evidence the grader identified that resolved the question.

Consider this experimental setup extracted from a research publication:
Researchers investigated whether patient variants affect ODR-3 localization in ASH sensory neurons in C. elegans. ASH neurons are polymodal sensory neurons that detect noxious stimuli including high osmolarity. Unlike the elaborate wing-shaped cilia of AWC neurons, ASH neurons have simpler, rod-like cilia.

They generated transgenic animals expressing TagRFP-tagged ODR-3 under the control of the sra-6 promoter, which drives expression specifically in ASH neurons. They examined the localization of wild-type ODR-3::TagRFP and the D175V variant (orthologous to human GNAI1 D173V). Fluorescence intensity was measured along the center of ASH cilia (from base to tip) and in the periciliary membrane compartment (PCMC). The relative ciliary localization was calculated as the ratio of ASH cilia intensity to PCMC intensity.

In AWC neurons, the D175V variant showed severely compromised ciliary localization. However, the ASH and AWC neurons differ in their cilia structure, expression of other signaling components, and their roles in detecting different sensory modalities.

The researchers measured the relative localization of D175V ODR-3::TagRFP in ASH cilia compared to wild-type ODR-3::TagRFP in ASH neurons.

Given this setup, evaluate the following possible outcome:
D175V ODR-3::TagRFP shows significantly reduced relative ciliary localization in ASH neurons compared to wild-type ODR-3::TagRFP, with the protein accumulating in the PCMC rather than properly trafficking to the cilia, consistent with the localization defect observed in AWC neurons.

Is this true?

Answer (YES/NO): YES